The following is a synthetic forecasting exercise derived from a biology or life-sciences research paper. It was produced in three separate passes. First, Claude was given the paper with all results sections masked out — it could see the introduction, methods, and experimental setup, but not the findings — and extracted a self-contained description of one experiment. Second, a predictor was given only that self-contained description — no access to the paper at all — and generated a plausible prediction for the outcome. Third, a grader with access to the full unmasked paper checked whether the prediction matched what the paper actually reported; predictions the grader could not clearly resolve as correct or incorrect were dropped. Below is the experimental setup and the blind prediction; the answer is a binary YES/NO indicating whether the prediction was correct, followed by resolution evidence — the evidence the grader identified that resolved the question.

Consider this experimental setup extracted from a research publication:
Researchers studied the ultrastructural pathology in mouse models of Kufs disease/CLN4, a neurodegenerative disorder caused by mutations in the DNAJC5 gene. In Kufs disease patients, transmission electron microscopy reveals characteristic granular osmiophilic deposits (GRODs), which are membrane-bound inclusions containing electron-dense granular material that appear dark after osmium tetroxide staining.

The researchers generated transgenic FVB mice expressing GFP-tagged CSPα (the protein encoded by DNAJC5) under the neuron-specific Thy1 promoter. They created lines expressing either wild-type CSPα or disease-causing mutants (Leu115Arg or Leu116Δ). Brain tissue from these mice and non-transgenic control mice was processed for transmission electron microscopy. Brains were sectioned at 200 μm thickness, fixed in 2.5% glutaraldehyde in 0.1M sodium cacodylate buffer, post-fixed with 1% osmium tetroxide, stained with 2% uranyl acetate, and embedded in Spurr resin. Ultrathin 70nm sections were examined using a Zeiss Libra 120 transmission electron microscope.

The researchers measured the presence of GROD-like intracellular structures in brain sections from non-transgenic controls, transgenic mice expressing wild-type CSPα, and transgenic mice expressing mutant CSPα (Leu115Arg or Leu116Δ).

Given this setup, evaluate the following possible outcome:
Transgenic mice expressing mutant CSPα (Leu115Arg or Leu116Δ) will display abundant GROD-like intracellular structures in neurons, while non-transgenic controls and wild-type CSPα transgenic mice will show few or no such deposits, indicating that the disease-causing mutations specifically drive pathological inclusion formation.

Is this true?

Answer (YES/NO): YES